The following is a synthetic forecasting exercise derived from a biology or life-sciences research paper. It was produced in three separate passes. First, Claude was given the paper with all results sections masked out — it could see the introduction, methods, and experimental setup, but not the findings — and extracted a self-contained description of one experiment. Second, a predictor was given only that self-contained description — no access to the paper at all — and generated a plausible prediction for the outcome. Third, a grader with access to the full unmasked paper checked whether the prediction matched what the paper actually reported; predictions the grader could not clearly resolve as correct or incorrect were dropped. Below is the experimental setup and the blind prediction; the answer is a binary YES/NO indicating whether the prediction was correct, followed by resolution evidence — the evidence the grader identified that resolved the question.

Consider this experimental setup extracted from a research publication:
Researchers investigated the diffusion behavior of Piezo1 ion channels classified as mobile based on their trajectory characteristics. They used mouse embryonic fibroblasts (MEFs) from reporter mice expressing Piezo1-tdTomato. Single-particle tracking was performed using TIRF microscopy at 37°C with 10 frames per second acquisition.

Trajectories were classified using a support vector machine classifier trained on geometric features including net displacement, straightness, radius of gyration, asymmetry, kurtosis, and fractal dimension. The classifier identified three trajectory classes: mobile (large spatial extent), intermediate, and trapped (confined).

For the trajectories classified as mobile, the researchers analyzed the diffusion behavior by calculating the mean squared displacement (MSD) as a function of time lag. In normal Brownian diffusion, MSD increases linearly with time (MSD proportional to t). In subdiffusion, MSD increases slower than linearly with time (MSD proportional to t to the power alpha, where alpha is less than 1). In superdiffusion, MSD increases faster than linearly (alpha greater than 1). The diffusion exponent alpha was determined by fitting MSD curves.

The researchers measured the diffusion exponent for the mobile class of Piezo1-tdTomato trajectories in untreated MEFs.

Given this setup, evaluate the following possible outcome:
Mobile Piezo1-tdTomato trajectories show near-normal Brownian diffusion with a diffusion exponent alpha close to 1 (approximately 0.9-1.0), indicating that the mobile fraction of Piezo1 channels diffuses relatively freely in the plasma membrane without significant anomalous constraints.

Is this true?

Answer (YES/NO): NO